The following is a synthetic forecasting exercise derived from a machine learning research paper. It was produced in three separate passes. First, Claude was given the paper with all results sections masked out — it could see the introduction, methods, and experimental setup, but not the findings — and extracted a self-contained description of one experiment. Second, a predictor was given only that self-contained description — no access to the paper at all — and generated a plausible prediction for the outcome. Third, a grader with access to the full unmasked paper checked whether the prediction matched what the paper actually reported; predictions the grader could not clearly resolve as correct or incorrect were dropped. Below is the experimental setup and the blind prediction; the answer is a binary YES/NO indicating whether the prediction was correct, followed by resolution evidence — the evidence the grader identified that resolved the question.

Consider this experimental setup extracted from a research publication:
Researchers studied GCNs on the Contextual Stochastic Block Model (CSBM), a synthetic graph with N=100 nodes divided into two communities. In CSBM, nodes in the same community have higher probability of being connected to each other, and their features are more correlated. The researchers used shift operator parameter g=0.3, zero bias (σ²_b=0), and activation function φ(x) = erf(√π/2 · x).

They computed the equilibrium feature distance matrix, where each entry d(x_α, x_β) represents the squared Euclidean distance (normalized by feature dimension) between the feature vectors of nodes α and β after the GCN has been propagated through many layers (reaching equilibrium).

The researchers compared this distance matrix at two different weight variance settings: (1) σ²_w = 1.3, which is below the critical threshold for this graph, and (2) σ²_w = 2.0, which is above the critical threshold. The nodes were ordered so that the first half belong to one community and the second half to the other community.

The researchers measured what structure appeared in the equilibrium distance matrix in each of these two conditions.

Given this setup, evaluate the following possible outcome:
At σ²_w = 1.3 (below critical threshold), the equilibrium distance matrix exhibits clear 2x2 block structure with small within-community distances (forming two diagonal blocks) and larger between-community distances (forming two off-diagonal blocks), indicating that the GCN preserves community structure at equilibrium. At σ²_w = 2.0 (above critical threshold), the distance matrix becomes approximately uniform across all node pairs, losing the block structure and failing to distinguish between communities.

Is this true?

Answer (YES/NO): NO